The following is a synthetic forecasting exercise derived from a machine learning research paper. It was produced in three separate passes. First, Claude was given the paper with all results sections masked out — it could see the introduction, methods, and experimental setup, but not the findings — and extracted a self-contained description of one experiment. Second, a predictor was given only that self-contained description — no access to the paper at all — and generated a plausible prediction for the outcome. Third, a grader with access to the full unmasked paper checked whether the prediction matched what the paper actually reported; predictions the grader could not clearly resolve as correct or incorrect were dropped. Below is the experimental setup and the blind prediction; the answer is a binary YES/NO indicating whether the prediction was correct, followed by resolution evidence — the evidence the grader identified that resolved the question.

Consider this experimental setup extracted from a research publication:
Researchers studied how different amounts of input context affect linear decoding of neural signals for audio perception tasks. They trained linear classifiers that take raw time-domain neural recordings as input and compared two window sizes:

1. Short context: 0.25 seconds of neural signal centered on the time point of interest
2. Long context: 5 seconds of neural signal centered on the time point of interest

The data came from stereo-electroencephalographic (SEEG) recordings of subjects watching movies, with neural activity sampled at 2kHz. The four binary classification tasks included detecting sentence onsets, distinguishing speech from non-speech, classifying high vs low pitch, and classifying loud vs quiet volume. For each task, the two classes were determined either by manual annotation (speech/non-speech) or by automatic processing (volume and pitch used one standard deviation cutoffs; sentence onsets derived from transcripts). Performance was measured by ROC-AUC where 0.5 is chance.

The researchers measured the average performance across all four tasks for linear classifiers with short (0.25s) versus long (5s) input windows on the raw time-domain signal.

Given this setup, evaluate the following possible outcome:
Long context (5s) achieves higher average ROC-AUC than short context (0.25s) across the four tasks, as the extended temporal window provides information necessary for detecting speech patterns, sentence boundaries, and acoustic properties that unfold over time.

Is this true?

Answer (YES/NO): YES